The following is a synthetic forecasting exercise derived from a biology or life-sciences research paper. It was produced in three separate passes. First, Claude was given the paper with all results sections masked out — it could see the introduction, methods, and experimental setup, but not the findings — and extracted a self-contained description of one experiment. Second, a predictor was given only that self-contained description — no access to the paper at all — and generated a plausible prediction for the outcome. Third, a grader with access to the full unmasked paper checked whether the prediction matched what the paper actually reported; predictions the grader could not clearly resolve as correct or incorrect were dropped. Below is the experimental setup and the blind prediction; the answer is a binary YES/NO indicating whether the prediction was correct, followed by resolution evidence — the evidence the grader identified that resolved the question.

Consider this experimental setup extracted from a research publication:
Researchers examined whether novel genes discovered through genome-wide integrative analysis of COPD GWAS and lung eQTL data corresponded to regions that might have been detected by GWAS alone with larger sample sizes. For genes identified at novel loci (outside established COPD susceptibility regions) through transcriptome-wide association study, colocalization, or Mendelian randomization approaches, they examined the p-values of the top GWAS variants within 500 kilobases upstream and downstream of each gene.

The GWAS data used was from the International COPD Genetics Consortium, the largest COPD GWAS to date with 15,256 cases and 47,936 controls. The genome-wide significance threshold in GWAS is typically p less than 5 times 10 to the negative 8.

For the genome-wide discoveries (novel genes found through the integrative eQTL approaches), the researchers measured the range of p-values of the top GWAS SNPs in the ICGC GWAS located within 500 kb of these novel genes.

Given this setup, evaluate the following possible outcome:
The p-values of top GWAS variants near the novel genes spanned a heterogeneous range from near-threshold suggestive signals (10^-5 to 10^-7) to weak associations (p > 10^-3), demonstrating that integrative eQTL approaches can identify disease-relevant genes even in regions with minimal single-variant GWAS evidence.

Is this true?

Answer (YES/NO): NO